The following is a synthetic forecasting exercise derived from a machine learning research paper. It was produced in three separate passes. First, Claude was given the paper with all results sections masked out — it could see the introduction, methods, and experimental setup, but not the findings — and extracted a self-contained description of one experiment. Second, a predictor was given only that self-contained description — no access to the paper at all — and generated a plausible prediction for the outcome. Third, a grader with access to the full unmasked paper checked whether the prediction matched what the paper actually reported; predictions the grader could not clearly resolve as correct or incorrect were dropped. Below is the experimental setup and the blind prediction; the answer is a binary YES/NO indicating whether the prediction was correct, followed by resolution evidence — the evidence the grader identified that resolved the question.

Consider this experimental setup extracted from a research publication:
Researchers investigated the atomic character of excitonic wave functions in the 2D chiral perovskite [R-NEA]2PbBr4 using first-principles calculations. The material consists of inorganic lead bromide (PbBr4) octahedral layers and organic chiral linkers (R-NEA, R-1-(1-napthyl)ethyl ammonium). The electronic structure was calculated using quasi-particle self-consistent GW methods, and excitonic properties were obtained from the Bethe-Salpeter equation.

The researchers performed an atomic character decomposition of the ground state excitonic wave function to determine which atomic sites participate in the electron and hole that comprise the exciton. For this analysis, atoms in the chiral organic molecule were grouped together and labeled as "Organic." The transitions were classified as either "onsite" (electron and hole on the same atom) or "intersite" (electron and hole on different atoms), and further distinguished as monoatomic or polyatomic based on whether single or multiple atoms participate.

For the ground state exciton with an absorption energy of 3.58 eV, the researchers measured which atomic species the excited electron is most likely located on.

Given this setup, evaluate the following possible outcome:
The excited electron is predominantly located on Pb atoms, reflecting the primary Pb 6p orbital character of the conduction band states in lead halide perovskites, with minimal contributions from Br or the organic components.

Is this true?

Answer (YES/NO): YES